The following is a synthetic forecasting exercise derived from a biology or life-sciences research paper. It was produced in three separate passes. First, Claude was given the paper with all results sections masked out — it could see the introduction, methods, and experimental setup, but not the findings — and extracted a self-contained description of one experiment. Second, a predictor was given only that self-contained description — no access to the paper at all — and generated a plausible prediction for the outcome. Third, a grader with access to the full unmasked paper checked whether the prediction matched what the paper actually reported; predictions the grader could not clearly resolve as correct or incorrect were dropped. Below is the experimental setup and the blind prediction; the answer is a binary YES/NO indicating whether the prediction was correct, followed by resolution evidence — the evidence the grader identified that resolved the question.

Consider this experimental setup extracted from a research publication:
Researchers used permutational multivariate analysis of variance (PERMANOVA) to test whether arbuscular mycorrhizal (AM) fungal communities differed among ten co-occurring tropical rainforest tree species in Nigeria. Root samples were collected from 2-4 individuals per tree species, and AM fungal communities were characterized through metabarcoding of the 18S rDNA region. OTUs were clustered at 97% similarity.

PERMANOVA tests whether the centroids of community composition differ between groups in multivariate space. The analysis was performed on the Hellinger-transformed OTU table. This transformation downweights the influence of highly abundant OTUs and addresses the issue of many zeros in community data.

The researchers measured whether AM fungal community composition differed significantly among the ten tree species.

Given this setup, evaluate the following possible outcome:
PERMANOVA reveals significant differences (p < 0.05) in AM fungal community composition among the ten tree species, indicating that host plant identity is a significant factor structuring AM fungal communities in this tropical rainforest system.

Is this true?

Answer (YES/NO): YES